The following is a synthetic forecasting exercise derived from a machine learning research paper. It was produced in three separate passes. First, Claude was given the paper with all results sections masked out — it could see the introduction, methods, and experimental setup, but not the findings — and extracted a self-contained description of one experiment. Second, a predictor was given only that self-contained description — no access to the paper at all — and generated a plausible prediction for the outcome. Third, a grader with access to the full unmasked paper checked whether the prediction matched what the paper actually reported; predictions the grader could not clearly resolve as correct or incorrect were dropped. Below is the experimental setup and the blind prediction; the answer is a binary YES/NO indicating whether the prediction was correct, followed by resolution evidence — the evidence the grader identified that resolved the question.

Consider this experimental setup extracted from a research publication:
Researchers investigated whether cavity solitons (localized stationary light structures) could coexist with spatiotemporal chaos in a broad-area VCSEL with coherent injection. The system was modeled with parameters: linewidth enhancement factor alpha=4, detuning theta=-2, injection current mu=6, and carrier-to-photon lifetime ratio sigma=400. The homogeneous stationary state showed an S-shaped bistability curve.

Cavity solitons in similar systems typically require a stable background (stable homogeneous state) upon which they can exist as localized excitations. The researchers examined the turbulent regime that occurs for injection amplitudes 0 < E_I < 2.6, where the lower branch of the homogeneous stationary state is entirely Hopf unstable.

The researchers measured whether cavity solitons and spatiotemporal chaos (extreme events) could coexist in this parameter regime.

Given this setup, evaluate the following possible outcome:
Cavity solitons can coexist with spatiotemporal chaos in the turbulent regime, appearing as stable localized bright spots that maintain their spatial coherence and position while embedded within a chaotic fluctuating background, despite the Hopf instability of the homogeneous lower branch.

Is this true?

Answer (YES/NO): NO